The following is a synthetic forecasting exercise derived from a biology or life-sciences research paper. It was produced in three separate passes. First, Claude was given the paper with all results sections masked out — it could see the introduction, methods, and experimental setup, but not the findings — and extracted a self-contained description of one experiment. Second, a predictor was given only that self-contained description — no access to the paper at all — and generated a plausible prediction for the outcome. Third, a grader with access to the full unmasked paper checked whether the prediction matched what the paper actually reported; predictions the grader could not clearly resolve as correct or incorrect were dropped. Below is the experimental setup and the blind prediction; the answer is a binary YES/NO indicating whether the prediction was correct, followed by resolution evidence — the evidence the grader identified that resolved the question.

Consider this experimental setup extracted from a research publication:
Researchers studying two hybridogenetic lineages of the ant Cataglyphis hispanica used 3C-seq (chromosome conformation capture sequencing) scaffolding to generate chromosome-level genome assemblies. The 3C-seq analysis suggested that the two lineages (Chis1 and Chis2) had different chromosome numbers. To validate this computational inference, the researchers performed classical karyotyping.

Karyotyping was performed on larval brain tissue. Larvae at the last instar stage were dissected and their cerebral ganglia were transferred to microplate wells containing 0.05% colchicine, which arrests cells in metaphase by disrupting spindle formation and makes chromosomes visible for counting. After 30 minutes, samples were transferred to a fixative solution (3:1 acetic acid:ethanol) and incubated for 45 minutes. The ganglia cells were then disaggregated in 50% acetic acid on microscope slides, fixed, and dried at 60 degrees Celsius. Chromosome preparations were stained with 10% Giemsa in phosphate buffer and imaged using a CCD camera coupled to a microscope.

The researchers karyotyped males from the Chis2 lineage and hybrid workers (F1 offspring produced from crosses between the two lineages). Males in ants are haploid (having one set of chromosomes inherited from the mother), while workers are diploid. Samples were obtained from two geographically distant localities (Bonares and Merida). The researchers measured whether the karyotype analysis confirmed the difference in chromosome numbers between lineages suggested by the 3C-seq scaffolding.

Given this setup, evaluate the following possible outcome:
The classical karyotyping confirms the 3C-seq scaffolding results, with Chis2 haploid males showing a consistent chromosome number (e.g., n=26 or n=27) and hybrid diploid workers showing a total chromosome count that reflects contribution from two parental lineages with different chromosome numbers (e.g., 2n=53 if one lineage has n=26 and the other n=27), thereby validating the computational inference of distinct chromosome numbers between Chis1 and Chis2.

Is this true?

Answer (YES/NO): NO